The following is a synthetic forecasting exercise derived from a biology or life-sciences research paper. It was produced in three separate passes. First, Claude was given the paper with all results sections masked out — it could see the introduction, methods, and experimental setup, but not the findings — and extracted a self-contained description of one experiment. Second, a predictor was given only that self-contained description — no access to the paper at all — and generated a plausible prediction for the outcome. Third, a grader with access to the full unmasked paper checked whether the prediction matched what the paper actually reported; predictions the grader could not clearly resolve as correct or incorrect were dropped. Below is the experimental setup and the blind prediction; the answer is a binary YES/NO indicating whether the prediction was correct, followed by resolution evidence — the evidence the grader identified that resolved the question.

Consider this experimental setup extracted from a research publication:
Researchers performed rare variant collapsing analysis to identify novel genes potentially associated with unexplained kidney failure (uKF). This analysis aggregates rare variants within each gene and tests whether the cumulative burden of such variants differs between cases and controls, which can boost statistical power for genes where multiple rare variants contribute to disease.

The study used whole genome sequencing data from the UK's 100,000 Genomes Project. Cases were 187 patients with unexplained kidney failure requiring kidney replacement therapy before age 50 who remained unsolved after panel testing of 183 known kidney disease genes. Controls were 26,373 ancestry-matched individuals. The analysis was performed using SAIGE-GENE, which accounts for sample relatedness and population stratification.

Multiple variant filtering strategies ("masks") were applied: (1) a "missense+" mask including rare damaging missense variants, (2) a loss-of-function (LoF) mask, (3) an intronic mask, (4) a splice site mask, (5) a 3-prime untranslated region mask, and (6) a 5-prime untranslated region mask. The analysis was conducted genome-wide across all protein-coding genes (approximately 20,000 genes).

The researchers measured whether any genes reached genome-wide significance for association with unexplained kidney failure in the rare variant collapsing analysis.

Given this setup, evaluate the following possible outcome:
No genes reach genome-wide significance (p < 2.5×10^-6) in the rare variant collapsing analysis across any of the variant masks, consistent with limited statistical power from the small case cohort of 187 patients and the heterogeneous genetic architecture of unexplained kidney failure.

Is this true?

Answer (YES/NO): YES